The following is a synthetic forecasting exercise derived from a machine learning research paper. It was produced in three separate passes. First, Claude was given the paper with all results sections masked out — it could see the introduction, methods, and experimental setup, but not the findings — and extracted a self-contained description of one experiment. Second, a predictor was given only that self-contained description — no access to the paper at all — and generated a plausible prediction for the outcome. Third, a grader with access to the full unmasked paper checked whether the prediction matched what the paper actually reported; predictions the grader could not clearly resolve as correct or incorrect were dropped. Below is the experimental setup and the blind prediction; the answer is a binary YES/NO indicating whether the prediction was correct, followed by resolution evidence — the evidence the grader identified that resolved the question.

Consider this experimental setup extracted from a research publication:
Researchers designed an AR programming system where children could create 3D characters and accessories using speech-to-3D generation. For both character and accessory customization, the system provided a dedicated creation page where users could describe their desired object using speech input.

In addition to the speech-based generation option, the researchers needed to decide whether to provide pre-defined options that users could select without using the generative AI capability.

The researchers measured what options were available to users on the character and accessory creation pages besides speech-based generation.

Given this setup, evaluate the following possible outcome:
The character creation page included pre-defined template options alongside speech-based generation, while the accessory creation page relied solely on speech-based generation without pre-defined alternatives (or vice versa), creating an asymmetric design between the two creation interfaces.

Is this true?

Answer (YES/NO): NO